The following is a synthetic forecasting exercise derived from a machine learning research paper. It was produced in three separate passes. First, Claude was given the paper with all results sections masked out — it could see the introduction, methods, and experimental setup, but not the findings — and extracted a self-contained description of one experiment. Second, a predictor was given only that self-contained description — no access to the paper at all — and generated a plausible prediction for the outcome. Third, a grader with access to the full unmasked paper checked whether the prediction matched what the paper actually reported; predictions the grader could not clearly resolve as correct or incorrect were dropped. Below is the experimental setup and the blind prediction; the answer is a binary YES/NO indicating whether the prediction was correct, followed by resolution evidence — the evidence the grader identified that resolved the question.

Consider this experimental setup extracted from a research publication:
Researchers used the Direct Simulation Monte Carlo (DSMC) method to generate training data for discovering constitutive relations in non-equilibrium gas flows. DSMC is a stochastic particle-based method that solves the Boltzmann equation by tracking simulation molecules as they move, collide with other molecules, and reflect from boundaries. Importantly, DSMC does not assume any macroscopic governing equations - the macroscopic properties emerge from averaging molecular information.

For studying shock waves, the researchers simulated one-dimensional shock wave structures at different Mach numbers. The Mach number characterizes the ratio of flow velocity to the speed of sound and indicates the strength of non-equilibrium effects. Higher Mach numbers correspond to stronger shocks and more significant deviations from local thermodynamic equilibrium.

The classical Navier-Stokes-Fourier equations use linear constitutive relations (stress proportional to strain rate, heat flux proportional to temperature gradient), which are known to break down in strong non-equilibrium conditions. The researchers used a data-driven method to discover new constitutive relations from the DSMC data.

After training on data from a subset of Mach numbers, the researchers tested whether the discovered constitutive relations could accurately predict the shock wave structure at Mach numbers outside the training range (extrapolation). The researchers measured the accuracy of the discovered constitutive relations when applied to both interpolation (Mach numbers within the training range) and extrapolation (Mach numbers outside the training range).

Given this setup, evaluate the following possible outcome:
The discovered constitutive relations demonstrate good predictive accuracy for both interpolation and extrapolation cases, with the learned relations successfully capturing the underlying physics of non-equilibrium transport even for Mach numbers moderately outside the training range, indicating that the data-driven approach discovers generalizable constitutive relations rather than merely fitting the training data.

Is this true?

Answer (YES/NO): YES